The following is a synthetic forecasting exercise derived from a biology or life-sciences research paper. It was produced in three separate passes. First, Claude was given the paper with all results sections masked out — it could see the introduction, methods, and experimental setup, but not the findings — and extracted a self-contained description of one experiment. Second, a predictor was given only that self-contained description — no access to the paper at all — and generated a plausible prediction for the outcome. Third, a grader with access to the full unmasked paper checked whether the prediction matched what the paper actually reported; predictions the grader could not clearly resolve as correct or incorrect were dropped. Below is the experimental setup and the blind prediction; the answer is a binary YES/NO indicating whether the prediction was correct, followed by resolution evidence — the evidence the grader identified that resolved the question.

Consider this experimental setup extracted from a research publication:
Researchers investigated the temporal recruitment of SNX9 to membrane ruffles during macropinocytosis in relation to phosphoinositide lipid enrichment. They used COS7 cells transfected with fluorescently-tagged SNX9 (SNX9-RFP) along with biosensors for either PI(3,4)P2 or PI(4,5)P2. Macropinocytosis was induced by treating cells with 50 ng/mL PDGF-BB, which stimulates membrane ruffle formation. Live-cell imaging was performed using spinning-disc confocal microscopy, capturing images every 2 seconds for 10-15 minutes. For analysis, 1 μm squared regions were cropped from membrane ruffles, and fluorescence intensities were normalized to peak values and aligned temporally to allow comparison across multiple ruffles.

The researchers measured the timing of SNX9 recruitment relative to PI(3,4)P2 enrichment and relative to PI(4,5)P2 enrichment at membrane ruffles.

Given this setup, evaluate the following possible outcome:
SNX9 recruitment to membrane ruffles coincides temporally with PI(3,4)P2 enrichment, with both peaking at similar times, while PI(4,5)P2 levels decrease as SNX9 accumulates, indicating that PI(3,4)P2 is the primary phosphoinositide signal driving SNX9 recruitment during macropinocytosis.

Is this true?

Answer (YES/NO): NO